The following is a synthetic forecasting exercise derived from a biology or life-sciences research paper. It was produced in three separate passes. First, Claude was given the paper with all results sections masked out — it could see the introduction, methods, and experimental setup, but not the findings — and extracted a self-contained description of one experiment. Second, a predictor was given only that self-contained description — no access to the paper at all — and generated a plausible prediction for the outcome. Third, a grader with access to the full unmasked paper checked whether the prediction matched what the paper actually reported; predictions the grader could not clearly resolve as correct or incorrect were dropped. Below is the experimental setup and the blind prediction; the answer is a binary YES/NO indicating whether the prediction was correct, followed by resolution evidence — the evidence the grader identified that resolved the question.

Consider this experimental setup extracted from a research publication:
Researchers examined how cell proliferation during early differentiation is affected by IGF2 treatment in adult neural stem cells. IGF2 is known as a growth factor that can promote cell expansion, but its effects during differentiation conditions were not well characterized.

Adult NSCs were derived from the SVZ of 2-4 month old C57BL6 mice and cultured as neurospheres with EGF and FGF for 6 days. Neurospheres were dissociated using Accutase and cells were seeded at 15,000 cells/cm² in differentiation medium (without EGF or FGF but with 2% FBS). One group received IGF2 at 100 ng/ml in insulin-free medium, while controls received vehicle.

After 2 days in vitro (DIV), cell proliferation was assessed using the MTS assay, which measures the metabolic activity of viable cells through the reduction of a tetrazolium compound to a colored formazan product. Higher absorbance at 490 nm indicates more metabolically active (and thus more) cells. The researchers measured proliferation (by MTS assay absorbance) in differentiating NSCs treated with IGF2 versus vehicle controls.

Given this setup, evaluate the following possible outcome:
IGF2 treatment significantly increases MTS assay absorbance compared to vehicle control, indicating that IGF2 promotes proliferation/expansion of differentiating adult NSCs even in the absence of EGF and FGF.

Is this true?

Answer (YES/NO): YES